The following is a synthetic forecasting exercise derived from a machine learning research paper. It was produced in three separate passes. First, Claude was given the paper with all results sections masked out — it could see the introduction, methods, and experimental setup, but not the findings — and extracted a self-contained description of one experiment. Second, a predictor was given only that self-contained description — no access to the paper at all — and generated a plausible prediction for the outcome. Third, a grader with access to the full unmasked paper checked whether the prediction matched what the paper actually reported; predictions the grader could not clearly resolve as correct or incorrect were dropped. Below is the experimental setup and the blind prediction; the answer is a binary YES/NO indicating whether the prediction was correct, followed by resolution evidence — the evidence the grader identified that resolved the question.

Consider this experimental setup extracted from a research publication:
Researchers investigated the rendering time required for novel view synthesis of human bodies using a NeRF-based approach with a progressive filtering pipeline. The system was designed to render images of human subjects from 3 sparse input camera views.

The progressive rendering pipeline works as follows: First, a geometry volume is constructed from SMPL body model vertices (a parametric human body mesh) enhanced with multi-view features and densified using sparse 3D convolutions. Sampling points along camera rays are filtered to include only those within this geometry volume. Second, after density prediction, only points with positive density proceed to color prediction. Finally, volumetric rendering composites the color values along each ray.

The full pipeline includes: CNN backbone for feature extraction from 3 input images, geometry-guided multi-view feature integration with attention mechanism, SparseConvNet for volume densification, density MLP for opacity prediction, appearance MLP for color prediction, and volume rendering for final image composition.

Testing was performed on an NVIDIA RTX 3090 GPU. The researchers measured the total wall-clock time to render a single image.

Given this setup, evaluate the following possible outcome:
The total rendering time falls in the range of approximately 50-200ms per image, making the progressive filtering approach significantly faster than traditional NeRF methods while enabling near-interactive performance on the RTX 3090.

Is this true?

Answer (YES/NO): YES